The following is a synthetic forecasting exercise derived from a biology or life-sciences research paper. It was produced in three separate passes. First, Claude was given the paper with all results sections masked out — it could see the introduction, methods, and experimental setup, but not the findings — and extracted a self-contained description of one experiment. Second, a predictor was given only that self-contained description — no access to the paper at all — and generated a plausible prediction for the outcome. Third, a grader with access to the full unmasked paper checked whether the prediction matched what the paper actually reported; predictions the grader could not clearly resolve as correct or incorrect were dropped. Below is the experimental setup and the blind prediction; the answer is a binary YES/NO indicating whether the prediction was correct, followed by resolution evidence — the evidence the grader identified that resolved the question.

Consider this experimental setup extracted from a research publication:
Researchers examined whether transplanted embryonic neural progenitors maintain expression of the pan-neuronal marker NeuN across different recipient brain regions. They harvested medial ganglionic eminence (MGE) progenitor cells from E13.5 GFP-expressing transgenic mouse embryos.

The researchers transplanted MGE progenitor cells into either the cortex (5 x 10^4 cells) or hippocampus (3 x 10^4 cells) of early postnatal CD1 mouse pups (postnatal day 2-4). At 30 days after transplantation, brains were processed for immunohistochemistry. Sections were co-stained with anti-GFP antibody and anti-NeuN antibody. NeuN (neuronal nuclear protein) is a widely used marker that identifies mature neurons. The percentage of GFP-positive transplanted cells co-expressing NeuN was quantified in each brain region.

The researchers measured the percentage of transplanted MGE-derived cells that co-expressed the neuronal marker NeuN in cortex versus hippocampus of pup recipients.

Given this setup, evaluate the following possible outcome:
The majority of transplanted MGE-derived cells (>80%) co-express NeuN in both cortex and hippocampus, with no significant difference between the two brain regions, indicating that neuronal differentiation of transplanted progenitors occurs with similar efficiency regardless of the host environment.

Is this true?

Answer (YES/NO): NO